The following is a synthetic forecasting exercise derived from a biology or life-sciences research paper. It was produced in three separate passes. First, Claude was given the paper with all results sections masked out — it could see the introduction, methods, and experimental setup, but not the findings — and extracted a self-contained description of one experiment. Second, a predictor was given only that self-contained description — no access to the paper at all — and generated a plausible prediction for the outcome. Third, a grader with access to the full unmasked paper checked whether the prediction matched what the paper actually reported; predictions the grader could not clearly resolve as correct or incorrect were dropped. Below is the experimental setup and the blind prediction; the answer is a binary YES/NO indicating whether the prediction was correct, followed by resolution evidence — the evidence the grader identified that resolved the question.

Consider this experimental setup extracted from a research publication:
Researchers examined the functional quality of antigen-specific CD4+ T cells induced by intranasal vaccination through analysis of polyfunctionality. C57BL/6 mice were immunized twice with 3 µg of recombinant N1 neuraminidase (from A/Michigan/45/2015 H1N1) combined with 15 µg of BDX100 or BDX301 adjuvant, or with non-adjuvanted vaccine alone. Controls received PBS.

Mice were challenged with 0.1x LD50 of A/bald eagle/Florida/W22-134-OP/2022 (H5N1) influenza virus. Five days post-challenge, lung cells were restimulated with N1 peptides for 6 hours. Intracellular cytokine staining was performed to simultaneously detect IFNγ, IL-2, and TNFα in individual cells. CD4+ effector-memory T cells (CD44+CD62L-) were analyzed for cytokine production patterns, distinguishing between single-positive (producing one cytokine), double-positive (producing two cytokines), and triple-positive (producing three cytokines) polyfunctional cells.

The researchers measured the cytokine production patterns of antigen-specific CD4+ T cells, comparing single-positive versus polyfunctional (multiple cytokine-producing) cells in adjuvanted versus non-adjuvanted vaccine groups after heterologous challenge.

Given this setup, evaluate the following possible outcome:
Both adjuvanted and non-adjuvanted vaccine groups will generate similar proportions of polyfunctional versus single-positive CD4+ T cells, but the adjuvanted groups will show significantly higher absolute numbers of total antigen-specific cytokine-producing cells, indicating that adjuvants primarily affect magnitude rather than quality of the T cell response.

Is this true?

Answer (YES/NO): NO